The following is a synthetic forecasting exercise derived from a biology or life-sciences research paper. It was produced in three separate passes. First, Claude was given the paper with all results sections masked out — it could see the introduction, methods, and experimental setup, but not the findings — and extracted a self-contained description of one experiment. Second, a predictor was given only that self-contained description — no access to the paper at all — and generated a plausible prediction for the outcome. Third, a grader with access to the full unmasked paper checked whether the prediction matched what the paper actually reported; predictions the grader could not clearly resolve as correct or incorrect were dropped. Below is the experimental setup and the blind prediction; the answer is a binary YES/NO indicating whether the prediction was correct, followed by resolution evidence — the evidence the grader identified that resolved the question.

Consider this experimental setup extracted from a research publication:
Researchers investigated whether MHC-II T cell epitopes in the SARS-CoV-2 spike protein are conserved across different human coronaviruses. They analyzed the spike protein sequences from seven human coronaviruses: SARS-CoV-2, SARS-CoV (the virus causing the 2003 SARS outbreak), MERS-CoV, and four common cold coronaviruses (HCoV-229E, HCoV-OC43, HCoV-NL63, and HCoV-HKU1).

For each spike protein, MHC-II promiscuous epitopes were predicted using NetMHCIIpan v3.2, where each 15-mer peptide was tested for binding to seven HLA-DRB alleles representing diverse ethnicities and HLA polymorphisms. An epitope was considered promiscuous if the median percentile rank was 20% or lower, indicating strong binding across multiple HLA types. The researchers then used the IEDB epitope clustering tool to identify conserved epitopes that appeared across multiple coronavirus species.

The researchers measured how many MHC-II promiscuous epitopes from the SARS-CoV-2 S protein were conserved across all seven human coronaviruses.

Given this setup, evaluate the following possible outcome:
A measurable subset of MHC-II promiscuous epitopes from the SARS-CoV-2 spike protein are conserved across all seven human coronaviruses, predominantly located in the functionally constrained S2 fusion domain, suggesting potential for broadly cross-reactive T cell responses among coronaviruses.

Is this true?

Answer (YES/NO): YES